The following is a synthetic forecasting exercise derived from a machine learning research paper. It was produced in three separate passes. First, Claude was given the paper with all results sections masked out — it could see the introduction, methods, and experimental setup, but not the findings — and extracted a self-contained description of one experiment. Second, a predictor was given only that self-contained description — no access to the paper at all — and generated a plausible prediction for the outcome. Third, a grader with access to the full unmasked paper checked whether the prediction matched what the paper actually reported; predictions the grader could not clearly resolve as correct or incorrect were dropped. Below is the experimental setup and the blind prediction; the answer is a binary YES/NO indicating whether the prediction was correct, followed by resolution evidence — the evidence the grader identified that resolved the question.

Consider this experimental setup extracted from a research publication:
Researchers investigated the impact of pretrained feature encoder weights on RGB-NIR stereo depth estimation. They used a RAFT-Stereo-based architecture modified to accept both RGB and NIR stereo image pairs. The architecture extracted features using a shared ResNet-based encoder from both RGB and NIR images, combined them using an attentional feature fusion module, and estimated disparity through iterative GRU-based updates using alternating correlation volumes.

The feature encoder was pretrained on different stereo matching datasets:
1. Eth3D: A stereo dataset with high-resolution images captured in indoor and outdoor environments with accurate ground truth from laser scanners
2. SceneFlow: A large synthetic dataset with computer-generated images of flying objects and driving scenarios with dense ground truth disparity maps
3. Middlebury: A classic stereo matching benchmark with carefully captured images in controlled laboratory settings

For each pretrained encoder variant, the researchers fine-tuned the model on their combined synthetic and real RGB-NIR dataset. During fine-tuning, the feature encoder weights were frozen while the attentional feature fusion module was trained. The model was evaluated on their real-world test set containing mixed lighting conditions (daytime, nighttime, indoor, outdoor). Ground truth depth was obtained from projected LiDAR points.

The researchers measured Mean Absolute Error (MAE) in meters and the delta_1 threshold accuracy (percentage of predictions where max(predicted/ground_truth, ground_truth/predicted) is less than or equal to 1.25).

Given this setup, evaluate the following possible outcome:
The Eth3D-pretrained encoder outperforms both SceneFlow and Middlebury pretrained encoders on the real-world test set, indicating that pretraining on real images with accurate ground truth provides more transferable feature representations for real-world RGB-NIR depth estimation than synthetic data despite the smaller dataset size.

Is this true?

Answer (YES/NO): YES